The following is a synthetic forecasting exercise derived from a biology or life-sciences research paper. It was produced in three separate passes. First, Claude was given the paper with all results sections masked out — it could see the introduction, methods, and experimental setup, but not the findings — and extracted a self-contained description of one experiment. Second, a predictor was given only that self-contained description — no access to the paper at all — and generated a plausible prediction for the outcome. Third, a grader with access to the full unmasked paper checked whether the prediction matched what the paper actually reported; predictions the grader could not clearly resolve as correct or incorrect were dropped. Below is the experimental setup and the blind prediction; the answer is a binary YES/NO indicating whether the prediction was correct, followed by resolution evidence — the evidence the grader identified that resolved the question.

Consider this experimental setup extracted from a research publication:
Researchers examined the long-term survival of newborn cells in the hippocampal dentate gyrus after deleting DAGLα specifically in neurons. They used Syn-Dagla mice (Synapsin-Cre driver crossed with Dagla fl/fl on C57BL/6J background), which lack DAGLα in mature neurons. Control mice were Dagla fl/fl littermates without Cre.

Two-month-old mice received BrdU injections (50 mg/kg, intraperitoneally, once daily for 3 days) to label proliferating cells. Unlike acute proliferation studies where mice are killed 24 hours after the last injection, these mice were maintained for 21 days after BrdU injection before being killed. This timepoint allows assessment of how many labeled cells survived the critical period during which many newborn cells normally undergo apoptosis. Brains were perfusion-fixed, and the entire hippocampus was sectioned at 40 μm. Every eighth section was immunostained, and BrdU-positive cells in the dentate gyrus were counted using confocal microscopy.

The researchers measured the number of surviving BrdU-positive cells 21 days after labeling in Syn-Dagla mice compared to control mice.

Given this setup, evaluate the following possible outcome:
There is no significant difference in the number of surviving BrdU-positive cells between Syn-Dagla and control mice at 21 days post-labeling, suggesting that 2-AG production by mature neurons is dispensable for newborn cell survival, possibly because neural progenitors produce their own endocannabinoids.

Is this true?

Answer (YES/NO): YES